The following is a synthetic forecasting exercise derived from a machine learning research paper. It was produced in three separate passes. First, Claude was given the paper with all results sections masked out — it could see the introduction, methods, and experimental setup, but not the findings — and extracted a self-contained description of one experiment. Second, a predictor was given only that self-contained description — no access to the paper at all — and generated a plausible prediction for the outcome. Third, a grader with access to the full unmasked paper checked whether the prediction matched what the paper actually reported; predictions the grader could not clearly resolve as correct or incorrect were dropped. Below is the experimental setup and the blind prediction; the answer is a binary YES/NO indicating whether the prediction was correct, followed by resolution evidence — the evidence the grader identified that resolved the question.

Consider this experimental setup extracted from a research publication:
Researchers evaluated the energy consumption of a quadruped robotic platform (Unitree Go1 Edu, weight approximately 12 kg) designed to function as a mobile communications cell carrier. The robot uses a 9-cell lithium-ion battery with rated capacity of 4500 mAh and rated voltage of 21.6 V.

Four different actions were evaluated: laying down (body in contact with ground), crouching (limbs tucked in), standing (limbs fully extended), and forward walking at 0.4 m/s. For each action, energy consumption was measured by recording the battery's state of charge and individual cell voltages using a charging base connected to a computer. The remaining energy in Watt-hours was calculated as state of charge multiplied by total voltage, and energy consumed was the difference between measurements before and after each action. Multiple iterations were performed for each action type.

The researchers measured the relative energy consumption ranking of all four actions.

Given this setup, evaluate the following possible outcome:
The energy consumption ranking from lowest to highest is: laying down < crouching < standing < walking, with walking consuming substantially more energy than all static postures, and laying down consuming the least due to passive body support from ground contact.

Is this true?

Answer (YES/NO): NO